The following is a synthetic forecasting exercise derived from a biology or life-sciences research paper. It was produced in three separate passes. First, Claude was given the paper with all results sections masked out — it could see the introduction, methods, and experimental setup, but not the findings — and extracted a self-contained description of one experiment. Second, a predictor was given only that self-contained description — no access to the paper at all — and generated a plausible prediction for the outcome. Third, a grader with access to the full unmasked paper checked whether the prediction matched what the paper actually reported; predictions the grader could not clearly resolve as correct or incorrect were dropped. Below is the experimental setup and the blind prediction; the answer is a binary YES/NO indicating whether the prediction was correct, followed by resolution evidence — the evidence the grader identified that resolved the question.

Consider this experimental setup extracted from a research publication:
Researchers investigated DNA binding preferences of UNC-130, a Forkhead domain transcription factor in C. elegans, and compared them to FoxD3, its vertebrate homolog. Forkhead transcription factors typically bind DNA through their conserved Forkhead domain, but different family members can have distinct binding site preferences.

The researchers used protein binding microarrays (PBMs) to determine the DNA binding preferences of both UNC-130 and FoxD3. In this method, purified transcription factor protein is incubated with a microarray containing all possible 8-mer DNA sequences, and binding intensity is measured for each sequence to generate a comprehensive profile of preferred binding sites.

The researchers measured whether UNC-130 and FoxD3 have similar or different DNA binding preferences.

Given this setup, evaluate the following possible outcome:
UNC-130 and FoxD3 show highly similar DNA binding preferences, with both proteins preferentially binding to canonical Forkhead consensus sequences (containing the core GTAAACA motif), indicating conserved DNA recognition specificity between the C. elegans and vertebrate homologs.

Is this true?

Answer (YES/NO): YES